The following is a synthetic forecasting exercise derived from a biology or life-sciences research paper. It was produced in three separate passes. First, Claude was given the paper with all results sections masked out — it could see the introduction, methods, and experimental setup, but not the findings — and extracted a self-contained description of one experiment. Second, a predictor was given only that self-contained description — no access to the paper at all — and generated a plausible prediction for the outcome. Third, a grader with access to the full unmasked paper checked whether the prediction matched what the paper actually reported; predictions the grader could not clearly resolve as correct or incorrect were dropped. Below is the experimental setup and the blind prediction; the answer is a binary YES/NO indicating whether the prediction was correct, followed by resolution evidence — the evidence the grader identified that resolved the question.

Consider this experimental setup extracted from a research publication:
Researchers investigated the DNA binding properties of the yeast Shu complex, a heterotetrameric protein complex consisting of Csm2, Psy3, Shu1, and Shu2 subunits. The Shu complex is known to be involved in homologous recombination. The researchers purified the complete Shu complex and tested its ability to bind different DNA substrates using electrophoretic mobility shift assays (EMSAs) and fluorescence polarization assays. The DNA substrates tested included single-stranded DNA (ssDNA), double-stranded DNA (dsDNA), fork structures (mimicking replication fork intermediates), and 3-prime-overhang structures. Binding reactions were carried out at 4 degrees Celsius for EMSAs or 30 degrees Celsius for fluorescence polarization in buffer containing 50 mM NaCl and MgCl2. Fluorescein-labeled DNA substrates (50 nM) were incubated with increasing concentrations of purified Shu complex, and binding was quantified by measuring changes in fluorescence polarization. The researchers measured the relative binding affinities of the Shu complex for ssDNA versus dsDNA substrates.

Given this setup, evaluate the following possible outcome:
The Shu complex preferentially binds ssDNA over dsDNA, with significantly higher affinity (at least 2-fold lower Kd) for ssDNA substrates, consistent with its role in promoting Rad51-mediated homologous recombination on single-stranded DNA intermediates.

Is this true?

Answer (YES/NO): NO